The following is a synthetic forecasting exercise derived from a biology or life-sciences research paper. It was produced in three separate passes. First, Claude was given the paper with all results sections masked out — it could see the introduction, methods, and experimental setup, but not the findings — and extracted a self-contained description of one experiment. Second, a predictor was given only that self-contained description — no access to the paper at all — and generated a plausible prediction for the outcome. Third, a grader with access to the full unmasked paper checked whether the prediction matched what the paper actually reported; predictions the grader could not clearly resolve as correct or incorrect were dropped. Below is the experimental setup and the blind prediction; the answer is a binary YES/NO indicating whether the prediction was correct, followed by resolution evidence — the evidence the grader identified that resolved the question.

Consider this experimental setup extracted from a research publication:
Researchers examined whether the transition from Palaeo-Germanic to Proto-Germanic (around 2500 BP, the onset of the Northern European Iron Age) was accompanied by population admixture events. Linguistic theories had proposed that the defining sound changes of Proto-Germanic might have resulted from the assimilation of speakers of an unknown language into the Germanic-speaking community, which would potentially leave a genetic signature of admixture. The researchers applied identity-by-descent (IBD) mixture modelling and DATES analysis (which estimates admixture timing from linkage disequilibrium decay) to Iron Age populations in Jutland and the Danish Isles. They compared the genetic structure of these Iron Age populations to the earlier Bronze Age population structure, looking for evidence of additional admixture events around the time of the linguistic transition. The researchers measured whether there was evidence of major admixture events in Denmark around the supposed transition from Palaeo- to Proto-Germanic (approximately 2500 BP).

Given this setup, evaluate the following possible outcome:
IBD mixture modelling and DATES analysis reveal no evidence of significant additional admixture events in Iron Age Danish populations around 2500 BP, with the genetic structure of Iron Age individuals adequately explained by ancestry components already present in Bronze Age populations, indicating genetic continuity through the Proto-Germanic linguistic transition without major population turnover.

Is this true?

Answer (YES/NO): YES